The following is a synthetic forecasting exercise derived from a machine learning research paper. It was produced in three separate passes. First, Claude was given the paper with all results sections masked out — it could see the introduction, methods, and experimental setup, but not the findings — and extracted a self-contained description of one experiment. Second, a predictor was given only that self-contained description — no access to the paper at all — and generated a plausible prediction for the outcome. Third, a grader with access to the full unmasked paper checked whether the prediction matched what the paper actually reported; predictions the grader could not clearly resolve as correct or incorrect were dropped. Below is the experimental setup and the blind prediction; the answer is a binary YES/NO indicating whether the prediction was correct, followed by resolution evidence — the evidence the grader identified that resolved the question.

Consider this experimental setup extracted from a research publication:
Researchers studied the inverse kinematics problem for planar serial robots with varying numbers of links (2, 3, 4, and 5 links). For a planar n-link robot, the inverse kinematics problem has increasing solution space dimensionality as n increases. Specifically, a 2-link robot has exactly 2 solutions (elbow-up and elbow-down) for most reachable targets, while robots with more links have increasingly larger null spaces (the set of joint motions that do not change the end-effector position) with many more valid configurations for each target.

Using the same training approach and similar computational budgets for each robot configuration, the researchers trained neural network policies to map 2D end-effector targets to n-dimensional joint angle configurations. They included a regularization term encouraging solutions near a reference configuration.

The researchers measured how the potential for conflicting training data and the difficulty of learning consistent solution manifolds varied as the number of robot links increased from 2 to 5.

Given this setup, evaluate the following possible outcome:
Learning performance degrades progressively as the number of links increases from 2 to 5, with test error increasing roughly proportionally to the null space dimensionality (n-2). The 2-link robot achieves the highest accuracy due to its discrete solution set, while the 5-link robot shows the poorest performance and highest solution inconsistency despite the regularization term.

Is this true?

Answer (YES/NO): NO